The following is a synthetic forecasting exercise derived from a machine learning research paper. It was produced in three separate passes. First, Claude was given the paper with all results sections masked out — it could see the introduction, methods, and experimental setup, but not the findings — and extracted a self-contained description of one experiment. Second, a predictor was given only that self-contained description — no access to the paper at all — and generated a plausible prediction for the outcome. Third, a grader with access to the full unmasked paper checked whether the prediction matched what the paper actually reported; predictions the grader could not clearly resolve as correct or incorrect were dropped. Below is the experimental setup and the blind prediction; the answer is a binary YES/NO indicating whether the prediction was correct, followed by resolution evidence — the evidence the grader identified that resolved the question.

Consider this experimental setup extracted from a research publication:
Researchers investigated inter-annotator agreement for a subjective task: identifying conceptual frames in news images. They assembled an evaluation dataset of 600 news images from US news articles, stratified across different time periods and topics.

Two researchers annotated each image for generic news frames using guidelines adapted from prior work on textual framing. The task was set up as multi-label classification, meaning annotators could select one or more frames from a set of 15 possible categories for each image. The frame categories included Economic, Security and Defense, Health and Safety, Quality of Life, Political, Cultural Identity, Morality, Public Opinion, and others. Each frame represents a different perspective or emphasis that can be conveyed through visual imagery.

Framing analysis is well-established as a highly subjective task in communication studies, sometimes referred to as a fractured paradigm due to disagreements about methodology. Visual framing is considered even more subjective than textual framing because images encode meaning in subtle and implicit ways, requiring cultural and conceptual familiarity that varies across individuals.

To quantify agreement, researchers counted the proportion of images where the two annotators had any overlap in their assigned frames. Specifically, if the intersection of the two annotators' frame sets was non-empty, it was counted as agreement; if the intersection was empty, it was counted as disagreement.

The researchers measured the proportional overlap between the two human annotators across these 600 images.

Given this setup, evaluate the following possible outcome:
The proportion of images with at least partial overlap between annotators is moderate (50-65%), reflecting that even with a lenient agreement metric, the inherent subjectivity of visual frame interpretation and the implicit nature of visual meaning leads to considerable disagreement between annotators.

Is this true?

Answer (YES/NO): NO